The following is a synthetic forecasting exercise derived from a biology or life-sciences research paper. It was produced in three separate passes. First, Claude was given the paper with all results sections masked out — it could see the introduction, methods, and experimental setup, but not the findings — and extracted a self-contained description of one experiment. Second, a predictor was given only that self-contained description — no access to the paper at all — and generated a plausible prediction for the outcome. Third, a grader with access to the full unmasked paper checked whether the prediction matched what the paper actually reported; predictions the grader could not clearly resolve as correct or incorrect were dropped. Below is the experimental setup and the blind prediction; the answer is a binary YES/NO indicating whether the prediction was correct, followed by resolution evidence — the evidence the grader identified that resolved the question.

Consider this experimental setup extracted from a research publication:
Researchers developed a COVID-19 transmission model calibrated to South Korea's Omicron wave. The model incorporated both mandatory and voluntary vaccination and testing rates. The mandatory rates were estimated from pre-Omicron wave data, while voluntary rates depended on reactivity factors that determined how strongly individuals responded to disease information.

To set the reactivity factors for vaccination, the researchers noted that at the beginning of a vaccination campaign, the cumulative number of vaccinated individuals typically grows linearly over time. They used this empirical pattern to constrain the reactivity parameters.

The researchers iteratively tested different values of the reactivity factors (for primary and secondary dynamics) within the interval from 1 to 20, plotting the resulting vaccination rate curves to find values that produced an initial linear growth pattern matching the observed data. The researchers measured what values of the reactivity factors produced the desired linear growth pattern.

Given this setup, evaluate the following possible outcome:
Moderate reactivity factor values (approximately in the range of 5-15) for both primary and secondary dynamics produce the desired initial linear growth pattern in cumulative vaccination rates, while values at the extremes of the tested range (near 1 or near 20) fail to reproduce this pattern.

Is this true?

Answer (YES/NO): NO